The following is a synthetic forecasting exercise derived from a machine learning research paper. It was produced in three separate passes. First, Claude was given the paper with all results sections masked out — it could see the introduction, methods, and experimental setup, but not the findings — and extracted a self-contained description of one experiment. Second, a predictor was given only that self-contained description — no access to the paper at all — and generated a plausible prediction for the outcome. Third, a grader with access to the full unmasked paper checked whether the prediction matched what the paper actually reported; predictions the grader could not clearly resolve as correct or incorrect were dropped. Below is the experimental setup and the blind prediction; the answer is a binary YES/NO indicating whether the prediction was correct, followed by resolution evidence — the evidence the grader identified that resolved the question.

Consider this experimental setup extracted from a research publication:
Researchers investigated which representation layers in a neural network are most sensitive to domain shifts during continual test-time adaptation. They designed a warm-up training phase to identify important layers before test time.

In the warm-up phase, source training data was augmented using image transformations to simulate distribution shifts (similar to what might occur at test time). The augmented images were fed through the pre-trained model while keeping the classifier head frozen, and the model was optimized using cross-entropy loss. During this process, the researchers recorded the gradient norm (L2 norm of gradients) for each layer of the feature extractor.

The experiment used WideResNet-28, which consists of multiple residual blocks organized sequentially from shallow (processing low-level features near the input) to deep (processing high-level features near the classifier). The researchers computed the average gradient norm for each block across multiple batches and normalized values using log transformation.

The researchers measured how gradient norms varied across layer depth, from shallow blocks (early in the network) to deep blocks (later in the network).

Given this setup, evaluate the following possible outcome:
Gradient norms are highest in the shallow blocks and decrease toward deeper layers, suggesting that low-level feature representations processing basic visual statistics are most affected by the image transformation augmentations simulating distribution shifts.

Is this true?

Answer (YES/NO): YES